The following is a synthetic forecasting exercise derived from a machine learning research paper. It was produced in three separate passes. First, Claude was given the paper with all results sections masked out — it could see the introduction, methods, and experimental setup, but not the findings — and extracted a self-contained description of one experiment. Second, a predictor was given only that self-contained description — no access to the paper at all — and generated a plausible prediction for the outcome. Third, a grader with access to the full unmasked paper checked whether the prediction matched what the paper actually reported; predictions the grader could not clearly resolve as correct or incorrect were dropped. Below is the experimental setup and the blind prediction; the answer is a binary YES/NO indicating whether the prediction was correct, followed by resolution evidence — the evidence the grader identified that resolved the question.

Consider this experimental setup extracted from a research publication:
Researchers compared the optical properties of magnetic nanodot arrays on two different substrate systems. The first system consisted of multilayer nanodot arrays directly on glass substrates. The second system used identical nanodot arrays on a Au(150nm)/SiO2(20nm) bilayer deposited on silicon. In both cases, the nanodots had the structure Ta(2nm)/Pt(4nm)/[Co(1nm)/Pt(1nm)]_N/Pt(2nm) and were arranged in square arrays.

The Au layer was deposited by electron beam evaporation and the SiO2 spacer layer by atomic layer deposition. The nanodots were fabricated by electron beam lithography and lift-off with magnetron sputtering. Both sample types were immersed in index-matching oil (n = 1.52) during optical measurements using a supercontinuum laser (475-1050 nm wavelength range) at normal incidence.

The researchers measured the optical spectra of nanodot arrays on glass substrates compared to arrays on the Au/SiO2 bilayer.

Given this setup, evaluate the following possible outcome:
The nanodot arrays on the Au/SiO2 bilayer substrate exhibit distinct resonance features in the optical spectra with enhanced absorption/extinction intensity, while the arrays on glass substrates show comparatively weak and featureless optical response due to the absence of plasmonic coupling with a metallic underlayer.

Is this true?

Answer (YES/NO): NO